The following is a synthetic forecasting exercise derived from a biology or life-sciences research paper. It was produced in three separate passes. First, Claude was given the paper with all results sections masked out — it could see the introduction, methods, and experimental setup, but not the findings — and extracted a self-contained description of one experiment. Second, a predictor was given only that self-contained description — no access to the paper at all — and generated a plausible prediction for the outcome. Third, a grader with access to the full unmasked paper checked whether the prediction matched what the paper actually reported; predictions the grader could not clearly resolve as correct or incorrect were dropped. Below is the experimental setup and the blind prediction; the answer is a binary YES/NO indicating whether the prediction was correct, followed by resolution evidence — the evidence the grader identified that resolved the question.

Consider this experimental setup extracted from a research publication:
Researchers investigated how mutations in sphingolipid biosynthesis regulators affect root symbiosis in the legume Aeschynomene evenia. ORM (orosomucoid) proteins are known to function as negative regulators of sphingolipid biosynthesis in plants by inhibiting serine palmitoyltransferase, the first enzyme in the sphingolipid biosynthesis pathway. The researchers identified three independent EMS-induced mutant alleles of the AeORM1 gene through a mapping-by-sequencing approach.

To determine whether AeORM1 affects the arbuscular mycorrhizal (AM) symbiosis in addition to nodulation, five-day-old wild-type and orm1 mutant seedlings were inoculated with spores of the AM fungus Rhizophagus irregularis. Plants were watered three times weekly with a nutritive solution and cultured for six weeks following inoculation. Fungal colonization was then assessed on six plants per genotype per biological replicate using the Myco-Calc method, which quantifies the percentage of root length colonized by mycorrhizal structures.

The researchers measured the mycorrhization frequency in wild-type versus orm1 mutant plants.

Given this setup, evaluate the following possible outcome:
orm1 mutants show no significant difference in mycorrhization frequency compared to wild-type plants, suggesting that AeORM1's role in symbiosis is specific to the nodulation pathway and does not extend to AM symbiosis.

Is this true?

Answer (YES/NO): NO